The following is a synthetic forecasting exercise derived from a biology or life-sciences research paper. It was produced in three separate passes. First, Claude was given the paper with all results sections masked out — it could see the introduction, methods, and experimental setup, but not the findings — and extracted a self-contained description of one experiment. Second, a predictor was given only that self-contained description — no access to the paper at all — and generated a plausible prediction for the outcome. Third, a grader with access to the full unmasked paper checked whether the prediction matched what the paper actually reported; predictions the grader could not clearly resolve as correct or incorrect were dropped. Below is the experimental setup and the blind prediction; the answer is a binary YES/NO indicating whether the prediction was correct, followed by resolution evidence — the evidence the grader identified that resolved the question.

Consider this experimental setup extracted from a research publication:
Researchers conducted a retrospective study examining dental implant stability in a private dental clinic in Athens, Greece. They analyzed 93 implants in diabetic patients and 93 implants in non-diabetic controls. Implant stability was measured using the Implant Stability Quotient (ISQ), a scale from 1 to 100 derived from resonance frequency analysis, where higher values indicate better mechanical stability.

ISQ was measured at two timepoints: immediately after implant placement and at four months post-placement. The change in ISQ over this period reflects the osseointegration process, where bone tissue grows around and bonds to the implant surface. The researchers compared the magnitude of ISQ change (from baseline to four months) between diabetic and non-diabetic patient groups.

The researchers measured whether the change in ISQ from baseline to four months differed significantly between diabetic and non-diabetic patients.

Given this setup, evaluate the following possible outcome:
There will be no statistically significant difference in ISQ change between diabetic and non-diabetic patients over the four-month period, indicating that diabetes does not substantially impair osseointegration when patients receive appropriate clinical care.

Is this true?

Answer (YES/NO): YES